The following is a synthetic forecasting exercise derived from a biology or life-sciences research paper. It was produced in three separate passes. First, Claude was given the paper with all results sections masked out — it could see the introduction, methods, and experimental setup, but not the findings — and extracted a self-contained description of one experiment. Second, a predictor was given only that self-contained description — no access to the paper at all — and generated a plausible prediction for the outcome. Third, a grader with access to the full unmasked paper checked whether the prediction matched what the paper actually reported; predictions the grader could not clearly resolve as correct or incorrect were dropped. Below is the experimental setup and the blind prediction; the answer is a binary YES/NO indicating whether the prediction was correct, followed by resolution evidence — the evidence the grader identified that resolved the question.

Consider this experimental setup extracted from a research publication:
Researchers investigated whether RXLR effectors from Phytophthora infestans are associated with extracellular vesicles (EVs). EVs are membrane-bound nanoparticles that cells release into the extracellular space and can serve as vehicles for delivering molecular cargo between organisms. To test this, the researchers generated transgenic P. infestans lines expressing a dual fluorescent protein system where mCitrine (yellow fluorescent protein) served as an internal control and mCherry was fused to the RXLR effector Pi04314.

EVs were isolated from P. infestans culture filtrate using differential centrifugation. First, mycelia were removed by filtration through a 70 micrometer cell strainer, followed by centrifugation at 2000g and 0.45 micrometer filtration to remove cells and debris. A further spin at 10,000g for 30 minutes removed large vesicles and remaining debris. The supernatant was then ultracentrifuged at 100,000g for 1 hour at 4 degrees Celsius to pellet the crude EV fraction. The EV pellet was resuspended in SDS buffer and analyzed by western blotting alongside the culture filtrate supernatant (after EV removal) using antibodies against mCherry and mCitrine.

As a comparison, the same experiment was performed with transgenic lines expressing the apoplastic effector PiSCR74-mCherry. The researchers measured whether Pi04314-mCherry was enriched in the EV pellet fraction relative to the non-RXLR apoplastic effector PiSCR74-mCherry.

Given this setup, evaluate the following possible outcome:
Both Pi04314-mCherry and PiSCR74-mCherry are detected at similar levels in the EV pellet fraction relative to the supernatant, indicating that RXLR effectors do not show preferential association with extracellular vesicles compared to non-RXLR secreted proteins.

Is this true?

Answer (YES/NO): NO